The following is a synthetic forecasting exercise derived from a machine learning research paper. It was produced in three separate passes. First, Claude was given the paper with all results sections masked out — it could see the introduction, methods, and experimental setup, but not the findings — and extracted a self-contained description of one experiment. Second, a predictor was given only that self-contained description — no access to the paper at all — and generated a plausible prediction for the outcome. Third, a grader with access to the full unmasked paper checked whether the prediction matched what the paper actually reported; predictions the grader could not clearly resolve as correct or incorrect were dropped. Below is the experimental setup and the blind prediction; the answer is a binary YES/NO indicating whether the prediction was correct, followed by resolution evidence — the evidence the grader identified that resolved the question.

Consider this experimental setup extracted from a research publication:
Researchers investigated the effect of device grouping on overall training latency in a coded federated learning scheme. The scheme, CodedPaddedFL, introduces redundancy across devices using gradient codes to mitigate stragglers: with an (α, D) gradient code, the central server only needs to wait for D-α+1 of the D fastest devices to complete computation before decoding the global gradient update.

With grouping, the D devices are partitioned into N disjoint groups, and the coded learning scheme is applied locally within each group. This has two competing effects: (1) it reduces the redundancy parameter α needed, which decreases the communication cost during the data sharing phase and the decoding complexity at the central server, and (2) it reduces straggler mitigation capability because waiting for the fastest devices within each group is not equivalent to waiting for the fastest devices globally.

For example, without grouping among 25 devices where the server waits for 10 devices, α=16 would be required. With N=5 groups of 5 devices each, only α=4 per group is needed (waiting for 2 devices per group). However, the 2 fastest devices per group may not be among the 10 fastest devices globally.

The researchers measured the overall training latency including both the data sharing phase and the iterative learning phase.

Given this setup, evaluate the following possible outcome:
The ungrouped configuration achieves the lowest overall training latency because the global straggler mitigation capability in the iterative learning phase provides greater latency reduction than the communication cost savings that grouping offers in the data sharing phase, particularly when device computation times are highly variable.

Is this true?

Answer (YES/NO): NO